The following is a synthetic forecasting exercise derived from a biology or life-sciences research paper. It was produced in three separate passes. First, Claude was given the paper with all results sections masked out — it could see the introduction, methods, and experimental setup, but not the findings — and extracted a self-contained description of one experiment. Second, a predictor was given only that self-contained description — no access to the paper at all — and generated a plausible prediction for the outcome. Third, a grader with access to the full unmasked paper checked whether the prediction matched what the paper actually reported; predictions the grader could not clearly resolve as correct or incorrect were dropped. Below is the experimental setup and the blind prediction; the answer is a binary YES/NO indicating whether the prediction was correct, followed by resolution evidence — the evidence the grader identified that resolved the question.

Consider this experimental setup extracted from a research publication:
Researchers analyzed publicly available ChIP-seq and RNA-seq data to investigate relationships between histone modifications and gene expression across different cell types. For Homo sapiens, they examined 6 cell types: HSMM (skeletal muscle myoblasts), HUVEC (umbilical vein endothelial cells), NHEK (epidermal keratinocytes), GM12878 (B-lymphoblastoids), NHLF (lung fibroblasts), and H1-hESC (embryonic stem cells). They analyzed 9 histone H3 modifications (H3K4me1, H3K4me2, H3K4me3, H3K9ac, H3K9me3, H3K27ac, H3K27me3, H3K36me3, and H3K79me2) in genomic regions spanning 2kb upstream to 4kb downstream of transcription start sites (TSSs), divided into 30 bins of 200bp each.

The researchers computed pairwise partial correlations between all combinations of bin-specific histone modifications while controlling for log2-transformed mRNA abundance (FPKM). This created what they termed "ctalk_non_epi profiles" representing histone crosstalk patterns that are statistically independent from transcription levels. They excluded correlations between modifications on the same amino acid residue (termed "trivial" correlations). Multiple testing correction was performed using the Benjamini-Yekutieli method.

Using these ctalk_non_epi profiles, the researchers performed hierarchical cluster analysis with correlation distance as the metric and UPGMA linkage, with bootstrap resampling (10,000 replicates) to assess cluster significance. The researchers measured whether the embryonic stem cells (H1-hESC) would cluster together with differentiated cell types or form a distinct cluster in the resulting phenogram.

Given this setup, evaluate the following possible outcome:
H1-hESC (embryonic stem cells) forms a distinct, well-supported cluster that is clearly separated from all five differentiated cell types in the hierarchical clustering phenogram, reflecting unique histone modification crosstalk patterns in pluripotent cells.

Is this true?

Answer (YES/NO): YES